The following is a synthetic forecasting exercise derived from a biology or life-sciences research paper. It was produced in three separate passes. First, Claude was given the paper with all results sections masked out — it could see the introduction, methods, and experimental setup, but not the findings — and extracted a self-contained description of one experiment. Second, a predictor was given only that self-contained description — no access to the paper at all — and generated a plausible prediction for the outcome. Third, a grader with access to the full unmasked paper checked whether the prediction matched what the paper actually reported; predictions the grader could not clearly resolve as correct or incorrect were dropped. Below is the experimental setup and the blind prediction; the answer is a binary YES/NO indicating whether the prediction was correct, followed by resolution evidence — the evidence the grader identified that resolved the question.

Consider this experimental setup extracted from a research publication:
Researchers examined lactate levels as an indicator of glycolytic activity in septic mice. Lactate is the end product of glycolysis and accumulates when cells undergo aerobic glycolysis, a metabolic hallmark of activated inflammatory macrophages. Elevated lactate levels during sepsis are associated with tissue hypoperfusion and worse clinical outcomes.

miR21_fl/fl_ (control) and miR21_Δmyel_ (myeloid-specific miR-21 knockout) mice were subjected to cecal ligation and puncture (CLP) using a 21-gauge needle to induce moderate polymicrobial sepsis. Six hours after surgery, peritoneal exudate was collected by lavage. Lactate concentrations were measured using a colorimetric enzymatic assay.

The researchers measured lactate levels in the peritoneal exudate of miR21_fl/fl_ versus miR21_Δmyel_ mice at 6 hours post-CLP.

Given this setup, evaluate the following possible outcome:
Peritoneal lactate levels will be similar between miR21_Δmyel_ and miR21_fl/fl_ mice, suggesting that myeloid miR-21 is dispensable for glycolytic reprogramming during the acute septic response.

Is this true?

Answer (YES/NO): NO